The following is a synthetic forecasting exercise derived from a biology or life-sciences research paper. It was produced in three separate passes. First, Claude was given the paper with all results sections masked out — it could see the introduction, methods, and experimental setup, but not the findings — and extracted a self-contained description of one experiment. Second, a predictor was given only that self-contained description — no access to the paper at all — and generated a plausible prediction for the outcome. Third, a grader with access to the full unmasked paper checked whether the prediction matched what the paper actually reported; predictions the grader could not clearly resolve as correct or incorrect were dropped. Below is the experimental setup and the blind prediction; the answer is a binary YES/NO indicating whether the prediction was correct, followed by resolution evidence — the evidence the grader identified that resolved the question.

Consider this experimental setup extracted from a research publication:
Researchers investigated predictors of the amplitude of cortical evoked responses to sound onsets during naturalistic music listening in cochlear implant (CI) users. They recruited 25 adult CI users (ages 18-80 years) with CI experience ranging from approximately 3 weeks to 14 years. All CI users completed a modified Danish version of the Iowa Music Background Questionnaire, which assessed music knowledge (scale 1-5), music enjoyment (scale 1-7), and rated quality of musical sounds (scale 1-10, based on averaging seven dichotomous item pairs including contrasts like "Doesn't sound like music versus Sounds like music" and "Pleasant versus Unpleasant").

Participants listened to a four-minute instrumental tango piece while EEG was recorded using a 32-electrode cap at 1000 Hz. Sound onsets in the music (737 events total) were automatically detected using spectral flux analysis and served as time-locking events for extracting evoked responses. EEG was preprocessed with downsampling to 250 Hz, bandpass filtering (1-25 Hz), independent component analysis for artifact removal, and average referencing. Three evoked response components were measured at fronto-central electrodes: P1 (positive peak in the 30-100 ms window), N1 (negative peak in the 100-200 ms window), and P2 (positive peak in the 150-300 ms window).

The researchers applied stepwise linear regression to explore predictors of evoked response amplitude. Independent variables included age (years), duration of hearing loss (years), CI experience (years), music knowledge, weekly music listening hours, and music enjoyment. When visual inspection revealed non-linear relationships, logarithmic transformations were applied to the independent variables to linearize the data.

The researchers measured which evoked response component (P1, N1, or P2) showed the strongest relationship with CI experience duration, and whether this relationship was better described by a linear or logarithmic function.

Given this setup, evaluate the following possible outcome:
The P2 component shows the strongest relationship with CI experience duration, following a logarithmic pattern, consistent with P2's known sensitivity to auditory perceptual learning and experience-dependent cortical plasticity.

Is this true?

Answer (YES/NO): YES